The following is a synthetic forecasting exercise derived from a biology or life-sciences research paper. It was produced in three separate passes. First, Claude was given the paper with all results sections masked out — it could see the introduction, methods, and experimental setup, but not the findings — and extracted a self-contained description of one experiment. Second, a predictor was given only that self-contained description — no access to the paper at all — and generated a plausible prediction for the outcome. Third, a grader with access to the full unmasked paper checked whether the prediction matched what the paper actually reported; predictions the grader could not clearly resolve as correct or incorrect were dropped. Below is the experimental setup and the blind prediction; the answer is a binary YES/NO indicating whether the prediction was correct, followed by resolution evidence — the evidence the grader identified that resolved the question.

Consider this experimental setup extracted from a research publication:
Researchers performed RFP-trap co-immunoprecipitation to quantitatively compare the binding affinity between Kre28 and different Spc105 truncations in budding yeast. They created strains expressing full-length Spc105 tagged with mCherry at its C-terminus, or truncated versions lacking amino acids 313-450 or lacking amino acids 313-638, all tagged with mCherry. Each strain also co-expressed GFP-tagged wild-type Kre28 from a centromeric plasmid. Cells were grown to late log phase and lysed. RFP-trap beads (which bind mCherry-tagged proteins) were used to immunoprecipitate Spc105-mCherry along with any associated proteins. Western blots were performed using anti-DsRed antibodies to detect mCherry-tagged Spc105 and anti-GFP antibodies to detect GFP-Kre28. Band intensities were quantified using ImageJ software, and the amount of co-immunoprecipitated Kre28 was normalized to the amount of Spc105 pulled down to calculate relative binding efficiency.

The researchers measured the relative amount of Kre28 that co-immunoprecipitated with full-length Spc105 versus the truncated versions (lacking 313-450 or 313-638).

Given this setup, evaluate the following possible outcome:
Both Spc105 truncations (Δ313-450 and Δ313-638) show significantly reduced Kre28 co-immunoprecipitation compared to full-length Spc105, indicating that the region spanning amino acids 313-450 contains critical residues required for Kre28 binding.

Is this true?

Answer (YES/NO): NO